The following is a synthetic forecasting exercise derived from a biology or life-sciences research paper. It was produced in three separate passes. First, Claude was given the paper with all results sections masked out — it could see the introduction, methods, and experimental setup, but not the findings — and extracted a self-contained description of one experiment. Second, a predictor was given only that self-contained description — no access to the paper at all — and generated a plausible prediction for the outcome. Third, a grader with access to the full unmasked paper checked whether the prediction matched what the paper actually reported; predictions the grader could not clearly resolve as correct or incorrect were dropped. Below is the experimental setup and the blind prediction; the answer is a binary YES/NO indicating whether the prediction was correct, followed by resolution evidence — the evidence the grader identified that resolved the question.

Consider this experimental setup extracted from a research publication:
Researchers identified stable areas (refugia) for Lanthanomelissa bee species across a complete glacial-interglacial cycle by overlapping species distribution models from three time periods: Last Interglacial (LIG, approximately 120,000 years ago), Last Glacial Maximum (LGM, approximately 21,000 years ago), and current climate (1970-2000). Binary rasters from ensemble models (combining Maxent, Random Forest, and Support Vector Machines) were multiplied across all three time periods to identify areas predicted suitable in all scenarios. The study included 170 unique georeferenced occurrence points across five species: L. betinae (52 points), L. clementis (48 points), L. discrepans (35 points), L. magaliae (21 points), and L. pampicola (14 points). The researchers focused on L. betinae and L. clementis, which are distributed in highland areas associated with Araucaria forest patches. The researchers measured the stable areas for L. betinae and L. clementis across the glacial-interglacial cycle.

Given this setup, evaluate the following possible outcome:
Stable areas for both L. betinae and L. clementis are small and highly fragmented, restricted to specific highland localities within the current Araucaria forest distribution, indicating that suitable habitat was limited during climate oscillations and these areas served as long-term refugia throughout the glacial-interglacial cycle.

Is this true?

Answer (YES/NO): NO